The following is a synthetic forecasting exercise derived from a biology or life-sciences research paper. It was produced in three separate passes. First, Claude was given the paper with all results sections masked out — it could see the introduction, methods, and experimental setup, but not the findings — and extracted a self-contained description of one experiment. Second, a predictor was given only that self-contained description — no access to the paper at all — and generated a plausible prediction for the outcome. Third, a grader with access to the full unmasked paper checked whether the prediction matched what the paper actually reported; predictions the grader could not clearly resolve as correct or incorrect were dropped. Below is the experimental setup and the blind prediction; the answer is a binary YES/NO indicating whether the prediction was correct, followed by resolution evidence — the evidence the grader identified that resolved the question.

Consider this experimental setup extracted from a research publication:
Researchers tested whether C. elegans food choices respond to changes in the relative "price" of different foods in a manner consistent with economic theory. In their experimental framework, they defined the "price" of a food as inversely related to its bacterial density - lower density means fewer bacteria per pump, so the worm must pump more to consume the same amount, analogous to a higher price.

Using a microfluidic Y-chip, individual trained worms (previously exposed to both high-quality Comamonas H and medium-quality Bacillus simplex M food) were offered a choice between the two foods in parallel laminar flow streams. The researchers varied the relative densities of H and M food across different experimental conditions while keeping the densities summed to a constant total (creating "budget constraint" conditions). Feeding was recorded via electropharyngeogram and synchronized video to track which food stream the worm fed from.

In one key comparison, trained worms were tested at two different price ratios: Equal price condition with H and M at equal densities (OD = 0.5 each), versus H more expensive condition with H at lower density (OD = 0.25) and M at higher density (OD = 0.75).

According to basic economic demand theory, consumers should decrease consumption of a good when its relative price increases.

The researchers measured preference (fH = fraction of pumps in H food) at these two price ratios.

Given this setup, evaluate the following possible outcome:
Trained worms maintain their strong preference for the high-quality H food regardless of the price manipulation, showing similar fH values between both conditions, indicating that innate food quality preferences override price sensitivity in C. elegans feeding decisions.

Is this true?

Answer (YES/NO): NO